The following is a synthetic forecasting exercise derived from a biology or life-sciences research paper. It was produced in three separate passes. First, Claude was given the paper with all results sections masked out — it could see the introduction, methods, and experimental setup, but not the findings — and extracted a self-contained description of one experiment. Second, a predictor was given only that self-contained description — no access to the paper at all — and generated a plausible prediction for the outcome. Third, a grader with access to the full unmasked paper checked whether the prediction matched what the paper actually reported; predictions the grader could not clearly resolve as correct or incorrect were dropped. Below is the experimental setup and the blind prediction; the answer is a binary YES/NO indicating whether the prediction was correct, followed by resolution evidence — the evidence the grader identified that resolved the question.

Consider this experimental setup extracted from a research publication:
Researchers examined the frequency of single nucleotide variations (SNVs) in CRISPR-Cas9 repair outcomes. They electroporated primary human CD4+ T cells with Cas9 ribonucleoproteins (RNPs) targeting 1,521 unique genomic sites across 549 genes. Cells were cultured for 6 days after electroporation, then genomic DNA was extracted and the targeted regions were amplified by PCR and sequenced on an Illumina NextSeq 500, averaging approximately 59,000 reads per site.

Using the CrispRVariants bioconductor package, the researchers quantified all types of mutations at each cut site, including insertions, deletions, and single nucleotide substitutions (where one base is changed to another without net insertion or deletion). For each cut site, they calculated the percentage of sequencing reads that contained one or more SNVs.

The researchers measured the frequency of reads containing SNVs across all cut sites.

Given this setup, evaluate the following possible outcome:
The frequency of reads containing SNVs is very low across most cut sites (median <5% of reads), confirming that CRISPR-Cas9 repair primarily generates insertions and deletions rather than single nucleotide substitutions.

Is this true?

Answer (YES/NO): YES